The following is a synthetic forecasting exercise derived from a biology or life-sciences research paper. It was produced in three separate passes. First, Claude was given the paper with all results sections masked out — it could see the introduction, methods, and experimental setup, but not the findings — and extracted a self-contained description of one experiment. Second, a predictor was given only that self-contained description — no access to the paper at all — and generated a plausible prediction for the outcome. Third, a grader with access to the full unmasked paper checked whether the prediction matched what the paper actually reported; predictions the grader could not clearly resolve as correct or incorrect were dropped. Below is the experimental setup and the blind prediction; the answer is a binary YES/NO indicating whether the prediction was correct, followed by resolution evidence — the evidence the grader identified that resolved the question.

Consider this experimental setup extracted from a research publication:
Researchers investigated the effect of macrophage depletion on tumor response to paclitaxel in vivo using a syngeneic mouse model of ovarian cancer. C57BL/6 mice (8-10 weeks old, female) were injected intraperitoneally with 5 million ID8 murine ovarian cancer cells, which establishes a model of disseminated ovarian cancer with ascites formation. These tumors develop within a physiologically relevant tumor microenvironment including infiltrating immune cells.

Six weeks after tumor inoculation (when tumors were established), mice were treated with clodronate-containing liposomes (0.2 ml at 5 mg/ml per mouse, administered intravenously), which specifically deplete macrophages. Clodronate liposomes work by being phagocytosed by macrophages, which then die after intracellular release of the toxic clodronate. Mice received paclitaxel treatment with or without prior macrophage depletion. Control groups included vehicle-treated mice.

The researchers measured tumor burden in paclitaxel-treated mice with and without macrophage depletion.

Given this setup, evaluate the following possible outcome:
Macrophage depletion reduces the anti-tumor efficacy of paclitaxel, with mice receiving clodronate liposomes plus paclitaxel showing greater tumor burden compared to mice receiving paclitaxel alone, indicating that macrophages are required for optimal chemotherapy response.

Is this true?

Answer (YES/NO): NO